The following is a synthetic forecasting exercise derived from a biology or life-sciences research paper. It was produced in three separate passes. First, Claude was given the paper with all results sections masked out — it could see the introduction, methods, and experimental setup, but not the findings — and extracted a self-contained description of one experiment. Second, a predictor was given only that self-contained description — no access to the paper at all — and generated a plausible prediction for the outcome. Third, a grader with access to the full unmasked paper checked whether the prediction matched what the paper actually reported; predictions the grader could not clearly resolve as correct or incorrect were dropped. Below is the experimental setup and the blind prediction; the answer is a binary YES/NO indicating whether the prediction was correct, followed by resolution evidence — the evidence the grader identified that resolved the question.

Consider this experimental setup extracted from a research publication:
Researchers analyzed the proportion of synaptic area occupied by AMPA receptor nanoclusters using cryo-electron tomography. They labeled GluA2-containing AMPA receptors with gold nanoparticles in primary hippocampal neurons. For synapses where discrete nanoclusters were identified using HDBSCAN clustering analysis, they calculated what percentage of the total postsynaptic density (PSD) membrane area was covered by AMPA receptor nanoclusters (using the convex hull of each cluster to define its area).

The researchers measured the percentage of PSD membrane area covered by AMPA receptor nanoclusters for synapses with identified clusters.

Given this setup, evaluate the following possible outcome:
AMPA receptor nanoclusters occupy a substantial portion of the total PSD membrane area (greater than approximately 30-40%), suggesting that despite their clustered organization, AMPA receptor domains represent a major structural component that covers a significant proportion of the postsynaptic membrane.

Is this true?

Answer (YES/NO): NO